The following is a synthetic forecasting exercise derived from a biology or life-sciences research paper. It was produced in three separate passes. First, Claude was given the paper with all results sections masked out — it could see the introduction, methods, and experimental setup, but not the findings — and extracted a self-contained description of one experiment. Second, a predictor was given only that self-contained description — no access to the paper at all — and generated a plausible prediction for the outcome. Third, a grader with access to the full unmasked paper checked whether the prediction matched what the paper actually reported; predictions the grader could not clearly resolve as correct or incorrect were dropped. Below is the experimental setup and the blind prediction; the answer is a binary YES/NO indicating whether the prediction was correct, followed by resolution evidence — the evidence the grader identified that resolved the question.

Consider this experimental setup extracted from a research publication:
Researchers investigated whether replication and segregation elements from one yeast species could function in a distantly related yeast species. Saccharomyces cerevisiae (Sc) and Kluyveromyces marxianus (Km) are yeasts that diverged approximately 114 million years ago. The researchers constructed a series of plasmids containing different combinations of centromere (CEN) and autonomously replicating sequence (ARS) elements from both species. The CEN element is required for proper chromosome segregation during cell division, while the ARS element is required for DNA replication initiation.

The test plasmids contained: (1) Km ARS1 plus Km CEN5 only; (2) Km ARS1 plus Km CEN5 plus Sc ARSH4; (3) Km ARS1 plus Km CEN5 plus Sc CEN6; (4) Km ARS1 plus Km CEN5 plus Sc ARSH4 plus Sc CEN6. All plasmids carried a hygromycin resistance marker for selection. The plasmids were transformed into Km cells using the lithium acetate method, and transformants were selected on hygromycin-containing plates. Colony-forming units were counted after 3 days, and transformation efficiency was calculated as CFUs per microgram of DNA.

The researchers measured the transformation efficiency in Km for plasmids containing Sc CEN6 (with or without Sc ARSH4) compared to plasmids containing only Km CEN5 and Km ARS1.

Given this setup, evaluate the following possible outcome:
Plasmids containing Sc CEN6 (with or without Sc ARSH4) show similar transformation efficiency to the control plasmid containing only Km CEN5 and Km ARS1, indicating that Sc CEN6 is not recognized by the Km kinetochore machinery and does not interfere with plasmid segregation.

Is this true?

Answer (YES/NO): YES